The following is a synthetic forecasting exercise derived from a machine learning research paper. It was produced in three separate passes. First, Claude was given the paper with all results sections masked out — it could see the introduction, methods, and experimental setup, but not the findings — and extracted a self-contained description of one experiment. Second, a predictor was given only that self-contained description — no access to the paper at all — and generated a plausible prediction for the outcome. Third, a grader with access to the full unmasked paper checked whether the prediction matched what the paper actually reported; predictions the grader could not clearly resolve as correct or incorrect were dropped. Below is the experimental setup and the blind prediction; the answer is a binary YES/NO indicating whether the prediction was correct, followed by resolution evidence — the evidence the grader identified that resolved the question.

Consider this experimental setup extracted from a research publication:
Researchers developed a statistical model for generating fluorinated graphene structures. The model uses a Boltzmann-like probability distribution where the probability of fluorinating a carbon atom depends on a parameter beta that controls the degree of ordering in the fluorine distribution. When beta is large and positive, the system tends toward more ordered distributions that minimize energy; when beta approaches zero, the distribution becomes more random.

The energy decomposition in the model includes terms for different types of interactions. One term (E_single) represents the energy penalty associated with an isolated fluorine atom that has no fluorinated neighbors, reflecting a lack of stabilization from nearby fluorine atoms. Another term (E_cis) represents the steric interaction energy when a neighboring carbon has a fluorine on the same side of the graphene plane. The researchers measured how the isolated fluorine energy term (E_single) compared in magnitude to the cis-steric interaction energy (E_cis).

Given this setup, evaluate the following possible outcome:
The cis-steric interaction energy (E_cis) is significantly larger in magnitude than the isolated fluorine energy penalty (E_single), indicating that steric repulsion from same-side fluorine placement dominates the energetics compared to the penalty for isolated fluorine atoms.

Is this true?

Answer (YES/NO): NO